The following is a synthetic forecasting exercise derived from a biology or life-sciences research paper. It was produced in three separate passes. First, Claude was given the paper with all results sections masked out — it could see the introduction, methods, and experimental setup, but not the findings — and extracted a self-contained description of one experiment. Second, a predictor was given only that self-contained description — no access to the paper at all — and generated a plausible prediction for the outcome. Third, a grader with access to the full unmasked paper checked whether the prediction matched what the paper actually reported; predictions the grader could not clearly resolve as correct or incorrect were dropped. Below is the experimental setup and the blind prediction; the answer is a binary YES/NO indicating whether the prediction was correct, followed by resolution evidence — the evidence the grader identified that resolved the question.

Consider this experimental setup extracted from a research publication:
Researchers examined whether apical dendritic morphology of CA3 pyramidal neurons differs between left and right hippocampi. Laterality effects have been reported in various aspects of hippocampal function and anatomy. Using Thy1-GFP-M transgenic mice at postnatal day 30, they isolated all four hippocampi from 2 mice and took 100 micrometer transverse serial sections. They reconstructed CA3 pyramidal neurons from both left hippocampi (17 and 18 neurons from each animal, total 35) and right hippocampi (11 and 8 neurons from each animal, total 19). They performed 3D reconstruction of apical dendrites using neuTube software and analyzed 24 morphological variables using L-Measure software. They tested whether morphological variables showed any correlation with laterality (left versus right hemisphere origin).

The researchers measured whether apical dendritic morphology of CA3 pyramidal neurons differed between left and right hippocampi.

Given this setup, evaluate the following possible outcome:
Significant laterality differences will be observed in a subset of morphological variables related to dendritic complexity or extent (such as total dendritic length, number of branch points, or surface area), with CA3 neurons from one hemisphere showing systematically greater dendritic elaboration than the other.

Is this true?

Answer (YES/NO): NO